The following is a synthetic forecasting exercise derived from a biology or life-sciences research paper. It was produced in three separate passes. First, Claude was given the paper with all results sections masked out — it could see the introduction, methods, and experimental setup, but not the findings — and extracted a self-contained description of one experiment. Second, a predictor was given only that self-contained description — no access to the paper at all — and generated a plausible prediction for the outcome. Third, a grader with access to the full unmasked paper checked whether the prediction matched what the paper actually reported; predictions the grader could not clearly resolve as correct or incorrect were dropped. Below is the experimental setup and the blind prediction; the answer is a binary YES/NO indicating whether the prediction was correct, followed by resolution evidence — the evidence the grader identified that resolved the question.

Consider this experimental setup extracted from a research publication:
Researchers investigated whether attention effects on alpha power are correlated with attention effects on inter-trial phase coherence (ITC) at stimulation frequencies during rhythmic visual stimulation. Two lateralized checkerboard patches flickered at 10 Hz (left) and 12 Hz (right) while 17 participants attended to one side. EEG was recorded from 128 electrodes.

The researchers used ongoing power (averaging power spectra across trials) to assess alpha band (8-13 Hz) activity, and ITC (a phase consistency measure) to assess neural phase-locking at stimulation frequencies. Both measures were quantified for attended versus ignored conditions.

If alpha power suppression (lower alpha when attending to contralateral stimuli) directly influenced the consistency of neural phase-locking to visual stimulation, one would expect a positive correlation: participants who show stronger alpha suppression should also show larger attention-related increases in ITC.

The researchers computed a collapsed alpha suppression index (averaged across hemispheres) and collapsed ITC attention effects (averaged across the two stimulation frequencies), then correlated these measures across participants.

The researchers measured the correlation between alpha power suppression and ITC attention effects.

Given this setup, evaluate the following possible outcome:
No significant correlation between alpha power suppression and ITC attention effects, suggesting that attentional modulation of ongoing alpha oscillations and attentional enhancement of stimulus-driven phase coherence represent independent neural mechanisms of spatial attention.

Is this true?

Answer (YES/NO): YES